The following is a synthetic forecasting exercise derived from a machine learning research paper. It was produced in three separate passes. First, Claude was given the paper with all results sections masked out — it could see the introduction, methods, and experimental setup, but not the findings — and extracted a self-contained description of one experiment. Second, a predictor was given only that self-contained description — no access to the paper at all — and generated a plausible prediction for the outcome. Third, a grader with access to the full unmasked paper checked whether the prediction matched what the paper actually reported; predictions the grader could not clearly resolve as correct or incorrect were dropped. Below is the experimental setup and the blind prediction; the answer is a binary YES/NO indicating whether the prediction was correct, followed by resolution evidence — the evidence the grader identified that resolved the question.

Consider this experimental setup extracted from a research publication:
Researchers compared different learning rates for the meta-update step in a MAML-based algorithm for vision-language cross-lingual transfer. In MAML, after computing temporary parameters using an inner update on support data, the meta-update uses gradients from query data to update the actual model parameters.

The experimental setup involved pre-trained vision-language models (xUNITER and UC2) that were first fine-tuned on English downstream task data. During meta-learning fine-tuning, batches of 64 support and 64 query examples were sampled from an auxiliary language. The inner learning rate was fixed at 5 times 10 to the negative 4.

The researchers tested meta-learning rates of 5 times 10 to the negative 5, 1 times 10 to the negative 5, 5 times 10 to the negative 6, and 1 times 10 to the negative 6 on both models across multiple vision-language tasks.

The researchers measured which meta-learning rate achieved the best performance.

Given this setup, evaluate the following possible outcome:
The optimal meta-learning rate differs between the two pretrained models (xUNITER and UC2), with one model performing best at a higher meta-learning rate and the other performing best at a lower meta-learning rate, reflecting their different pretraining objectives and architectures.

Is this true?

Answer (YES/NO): NO